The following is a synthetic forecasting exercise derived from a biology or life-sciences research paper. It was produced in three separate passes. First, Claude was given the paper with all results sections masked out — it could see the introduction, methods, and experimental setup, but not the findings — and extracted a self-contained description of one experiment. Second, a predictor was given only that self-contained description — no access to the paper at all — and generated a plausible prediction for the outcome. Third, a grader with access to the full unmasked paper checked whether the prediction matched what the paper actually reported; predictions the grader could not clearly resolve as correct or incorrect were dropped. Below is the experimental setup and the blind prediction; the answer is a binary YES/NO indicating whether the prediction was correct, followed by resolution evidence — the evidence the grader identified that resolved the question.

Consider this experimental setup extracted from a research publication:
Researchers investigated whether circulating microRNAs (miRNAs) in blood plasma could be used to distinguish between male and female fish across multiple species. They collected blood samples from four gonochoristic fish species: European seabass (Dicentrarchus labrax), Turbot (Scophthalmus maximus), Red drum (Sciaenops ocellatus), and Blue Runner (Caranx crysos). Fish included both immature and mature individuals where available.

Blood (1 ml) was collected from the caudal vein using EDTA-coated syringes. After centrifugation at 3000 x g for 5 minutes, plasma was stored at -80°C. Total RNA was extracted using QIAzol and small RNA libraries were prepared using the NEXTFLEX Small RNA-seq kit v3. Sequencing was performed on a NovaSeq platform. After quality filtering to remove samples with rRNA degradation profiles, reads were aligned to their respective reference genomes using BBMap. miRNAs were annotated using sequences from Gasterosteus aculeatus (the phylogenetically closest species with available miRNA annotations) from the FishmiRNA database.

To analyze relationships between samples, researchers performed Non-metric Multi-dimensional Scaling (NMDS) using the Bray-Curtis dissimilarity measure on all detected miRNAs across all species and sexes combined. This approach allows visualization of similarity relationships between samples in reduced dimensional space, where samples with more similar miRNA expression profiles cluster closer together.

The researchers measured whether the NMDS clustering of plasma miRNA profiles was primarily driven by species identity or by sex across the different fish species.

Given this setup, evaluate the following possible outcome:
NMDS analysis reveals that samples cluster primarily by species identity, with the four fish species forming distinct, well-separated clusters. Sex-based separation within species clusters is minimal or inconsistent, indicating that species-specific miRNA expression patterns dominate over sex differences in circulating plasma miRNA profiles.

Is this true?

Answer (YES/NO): YES